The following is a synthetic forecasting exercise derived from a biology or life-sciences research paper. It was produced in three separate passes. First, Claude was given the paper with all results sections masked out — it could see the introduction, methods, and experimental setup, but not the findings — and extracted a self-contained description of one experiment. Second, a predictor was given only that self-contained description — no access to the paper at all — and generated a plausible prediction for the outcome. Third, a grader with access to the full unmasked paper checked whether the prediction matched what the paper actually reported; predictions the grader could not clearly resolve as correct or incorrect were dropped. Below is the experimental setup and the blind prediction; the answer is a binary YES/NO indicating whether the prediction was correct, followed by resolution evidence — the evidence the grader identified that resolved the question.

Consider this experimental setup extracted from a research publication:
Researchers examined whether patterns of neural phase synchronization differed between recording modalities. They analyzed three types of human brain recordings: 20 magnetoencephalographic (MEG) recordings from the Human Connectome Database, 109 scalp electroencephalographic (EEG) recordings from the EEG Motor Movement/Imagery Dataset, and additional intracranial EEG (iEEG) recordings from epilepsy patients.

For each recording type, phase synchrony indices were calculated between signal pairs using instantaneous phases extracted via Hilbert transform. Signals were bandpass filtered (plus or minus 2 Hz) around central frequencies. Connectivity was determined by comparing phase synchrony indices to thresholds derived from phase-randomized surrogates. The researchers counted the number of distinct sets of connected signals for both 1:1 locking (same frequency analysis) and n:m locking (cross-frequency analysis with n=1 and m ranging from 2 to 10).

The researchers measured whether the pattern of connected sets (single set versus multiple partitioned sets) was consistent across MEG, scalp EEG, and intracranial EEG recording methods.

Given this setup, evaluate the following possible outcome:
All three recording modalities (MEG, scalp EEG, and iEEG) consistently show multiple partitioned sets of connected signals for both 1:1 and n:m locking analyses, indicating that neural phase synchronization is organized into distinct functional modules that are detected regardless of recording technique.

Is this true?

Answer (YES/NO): NO